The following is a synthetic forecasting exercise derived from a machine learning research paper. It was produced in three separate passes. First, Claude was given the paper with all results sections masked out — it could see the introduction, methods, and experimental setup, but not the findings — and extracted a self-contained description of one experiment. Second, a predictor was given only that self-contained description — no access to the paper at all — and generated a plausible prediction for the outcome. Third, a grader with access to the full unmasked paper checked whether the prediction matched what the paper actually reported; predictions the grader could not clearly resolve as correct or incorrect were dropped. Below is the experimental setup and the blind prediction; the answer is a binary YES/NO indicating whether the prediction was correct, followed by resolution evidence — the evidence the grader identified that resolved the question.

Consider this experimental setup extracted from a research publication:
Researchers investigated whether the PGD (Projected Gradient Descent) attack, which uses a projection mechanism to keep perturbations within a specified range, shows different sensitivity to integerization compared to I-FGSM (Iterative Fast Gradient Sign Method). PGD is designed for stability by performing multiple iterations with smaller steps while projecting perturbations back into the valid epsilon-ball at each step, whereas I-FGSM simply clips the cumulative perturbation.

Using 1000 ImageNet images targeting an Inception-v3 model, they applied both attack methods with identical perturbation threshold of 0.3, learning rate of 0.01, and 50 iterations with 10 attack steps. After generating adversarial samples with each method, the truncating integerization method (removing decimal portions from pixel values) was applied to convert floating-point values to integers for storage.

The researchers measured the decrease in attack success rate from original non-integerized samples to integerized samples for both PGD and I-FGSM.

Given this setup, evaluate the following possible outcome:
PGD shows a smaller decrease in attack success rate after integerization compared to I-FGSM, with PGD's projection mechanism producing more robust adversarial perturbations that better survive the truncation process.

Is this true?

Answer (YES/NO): YES